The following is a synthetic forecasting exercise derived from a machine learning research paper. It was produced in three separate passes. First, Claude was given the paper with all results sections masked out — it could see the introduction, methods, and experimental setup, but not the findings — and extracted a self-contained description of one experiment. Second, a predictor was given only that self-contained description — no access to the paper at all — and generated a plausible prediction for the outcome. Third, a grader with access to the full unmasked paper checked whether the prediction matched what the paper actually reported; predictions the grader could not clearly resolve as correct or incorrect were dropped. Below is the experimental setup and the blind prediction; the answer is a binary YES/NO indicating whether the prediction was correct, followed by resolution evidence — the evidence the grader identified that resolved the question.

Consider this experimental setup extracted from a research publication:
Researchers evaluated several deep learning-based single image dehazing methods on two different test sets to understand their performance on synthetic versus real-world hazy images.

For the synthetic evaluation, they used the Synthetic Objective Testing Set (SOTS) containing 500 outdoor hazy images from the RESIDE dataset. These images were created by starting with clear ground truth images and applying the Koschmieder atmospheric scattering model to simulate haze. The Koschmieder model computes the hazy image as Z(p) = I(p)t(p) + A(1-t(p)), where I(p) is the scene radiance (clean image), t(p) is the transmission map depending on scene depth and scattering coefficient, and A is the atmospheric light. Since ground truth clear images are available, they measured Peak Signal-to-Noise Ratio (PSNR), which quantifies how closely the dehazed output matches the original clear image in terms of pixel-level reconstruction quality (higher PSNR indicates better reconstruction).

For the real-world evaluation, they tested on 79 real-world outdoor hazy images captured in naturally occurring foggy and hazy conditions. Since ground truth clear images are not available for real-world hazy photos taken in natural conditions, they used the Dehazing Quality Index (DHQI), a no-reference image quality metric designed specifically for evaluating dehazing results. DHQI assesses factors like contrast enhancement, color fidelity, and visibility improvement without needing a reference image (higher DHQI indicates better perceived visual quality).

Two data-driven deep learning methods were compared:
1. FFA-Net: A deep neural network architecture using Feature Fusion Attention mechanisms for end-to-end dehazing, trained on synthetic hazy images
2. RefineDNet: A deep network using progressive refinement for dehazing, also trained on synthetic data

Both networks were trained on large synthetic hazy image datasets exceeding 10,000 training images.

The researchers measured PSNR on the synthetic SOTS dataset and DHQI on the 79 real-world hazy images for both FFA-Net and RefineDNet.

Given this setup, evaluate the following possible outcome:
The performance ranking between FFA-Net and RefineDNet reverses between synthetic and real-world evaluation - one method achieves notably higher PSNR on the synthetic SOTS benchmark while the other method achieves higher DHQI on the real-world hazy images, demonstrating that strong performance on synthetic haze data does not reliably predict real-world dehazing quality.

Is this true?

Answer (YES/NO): YES